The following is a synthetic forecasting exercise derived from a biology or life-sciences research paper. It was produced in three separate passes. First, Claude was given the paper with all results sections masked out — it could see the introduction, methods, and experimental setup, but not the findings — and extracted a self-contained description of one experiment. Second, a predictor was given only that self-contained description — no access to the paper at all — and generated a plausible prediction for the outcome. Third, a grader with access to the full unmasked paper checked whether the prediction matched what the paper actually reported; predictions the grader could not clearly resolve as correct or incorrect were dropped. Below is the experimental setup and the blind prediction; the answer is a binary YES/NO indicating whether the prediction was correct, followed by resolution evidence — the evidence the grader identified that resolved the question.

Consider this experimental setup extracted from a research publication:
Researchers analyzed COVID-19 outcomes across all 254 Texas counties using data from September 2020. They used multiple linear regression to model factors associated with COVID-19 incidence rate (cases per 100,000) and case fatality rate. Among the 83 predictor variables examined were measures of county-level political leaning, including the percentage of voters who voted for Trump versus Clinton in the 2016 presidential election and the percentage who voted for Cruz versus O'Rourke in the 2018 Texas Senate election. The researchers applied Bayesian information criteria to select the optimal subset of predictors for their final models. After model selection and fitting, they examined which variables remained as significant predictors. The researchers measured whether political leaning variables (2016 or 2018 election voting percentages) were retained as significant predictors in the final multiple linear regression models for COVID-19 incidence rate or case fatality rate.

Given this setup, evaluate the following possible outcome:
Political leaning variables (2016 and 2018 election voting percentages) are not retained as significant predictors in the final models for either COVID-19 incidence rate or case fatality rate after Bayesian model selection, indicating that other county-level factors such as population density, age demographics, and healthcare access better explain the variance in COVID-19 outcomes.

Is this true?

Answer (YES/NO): NO